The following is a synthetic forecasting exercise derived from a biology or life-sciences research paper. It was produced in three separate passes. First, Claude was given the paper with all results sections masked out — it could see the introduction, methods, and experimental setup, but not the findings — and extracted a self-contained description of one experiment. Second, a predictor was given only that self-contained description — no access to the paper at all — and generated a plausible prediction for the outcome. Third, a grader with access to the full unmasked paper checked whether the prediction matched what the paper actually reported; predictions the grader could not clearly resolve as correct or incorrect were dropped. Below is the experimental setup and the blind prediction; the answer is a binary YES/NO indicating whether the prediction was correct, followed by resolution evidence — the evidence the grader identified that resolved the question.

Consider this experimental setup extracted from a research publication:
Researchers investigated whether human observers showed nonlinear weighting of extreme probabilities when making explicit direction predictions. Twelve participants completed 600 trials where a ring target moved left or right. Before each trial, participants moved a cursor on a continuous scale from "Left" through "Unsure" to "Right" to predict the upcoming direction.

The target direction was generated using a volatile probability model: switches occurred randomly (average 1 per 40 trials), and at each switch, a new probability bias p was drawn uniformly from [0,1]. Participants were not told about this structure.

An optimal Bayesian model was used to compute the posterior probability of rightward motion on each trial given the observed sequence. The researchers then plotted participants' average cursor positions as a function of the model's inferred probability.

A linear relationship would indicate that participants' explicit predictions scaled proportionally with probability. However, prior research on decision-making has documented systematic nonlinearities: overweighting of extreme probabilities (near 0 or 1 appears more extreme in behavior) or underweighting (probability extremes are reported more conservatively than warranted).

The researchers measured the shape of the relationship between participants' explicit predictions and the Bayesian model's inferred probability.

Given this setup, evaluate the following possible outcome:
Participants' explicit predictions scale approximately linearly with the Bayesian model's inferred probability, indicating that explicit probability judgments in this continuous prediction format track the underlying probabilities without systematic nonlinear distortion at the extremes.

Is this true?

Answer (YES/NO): YES